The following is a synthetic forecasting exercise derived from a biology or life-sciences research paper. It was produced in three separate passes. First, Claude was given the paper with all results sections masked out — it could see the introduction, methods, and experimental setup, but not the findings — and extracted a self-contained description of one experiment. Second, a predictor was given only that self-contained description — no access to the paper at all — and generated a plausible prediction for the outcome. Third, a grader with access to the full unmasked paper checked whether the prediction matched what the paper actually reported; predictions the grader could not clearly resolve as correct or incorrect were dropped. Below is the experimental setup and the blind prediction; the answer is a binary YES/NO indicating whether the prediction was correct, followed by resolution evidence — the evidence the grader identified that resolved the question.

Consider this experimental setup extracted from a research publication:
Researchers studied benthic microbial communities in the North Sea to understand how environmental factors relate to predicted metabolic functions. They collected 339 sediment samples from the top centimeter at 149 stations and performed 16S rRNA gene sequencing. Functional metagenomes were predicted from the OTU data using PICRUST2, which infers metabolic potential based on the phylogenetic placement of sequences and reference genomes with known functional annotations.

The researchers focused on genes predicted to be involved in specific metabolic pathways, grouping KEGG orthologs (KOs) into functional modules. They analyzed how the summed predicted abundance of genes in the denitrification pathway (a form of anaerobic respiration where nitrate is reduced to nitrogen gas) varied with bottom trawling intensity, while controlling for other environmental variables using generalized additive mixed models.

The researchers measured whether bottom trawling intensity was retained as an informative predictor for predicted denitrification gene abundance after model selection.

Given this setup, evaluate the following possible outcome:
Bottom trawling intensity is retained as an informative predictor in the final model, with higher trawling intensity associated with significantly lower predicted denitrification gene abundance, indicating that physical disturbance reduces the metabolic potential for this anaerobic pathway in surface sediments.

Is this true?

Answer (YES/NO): YES